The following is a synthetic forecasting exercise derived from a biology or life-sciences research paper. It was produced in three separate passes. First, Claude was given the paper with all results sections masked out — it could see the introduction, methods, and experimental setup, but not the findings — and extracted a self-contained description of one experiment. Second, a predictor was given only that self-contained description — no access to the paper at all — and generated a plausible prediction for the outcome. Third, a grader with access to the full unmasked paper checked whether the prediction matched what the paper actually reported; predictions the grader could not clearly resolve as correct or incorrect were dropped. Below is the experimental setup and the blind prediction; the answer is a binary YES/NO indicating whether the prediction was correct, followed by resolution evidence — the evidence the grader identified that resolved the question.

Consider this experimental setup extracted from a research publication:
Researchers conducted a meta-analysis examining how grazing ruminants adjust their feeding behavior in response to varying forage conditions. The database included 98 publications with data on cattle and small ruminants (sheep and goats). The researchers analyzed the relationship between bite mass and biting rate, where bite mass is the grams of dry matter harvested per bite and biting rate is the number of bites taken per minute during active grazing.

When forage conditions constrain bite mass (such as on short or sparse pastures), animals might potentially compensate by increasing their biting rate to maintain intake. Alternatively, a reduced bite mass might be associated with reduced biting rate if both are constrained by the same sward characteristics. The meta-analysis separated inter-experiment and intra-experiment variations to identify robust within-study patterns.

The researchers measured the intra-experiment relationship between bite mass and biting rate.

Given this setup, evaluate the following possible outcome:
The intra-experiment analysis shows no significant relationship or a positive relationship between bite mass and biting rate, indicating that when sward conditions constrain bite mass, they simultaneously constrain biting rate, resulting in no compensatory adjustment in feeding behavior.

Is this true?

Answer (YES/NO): NO